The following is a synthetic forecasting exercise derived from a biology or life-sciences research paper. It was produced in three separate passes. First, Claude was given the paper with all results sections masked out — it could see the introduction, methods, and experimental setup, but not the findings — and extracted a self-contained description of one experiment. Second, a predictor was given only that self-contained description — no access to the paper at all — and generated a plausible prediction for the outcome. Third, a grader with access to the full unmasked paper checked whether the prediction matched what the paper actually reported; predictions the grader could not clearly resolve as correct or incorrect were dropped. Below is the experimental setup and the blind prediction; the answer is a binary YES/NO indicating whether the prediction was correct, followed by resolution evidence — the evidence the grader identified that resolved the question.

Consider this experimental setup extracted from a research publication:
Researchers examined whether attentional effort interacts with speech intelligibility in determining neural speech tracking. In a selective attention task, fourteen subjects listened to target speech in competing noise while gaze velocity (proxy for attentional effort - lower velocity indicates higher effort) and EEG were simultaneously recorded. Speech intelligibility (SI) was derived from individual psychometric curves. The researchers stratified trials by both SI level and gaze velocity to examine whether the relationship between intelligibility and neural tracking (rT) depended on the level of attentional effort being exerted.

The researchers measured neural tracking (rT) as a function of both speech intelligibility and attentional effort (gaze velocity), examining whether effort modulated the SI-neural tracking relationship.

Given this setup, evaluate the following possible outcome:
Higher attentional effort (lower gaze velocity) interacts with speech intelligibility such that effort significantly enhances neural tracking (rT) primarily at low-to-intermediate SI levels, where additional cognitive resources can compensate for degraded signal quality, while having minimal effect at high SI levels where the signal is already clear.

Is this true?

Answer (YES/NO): YES